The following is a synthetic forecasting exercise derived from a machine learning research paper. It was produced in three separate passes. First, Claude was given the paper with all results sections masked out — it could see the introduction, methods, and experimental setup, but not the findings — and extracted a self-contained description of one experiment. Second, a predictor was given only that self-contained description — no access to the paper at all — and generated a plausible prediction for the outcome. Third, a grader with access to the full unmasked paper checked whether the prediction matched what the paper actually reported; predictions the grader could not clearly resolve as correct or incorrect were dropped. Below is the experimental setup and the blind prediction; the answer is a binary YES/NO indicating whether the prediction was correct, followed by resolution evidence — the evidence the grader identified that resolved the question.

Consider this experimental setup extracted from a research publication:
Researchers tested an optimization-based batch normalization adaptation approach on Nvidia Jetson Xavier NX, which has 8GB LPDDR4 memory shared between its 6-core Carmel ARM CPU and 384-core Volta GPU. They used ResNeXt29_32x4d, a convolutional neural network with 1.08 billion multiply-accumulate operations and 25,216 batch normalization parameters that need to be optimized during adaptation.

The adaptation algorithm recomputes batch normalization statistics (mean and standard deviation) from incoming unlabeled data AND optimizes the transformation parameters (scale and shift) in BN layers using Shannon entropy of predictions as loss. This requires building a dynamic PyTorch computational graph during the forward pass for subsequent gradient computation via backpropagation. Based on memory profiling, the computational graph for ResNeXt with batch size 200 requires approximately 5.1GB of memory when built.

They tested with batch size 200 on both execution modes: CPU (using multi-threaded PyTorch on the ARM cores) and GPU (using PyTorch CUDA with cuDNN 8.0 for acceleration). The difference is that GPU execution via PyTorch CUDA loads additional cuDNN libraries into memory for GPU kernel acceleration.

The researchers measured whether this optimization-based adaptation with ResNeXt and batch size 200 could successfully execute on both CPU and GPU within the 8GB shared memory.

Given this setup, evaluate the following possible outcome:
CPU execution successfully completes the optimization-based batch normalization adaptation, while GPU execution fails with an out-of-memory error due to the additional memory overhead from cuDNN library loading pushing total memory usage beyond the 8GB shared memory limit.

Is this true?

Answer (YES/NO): YES